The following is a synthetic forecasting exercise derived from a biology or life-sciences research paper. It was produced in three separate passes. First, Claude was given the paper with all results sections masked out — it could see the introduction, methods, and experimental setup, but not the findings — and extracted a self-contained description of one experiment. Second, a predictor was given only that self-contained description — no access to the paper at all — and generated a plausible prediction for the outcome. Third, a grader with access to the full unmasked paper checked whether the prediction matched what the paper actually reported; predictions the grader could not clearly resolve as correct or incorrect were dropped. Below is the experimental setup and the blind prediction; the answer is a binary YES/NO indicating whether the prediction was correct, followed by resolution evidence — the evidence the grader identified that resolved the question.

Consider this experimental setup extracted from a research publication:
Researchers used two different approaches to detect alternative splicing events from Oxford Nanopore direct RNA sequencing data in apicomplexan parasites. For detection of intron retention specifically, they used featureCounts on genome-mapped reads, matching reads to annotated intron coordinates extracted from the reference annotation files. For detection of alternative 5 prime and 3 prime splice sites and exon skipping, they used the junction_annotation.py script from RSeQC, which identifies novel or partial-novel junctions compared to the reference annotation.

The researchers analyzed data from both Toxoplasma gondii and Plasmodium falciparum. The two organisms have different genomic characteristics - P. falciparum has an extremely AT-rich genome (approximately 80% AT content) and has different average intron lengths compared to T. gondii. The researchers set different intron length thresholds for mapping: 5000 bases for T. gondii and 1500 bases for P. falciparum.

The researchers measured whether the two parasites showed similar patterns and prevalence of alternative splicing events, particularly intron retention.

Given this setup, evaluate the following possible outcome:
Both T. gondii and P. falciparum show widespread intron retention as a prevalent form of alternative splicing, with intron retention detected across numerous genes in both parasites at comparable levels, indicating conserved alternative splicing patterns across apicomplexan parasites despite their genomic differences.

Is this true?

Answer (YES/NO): YES